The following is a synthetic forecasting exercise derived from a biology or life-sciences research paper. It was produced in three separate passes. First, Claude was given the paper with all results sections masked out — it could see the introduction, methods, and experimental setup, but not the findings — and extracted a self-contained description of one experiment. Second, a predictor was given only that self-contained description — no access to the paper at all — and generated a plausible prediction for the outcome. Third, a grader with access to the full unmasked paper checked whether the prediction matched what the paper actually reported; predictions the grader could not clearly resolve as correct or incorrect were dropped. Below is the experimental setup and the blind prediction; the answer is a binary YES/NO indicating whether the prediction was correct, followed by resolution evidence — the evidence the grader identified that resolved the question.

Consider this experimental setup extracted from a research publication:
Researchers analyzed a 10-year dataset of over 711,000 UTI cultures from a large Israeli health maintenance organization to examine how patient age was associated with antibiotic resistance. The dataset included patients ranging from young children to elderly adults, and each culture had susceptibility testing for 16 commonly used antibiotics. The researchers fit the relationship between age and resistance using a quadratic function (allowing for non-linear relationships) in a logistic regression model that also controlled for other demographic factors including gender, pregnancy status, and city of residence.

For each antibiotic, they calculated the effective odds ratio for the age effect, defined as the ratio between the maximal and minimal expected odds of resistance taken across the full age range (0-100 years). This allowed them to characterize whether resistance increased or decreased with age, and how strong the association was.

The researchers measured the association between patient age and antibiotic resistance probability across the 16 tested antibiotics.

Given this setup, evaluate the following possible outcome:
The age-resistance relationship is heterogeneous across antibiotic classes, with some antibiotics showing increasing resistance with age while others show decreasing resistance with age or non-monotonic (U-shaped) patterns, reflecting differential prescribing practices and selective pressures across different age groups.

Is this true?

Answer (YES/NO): NO